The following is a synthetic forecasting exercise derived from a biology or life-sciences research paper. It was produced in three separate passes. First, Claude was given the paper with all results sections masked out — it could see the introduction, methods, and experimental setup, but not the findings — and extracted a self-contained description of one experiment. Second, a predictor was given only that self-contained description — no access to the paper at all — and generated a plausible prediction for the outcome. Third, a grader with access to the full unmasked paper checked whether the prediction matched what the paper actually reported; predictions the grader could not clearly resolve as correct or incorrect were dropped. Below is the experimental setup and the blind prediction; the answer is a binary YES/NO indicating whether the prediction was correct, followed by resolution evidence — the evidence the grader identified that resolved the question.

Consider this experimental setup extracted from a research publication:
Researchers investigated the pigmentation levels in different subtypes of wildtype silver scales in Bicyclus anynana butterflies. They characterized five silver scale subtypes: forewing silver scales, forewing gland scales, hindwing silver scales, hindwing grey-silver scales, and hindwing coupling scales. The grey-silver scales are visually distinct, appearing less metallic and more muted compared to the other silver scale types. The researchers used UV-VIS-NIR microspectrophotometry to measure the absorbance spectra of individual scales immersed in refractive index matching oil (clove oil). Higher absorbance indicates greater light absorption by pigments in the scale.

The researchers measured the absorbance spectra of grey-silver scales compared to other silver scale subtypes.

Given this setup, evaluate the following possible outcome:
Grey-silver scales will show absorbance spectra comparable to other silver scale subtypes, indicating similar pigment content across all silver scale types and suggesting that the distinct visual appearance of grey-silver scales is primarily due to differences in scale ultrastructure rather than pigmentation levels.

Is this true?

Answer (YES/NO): NO